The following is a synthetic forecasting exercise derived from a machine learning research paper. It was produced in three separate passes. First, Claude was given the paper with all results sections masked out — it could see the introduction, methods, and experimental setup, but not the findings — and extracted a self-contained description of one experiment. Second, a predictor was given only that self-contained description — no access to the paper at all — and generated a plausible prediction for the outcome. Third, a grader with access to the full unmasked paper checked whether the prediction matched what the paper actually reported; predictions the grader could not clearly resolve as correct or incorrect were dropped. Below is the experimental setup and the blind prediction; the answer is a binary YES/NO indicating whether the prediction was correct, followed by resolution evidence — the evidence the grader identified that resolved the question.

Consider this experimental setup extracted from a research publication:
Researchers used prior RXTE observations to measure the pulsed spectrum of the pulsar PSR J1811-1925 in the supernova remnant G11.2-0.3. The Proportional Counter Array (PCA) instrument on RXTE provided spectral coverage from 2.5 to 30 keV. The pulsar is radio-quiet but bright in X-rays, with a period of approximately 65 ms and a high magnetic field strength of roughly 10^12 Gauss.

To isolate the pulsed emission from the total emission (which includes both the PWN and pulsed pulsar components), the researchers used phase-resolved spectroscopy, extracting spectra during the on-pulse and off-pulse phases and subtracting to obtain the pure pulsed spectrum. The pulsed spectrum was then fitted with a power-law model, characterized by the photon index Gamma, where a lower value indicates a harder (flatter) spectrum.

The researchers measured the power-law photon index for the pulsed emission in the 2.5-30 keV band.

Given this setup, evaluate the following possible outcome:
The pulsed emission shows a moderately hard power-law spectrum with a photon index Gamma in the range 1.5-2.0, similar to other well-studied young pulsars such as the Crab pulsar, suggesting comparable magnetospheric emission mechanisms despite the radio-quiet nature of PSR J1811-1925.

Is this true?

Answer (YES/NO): NO